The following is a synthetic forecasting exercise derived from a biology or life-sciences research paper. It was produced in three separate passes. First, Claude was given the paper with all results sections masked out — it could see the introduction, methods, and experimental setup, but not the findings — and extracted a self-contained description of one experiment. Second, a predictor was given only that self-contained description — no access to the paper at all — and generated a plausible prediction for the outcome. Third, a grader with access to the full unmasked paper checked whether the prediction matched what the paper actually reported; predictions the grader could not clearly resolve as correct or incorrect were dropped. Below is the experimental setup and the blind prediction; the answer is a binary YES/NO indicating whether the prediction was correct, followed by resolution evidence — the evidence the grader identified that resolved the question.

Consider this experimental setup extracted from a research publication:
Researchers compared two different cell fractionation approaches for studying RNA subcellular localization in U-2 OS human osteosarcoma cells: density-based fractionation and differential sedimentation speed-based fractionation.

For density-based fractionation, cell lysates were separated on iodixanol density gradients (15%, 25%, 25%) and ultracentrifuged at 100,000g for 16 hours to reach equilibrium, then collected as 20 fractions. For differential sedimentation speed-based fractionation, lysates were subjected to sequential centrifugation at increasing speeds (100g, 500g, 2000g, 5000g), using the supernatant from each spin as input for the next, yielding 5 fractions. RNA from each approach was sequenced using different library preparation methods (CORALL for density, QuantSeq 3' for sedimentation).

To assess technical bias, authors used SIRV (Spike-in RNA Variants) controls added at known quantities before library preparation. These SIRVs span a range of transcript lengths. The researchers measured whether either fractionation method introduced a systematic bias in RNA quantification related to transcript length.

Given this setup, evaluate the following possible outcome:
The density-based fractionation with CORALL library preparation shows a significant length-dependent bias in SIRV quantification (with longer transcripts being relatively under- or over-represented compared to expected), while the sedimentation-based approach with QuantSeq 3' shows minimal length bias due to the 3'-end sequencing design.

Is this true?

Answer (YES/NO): NO